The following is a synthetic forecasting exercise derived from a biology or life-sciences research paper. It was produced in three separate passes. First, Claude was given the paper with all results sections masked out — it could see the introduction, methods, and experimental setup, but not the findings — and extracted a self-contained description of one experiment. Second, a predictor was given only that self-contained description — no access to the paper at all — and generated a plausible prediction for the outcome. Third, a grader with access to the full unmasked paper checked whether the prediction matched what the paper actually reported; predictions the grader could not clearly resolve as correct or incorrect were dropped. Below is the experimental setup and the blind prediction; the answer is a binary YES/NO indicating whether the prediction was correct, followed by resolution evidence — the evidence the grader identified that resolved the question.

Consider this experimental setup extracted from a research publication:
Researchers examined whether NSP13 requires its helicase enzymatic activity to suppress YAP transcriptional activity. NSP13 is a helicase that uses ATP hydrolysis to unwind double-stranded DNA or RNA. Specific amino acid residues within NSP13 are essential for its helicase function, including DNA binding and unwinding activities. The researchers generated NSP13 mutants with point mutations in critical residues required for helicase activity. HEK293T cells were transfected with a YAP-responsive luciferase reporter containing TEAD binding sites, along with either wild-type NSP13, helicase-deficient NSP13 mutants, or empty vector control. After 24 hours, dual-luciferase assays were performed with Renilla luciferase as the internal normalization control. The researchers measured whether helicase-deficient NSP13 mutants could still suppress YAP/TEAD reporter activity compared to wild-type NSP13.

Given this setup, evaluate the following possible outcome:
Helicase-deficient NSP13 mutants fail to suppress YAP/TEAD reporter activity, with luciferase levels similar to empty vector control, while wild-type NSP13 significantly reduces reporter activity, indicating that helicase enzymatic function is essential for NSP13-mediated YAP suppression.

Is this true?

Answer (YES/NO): YES